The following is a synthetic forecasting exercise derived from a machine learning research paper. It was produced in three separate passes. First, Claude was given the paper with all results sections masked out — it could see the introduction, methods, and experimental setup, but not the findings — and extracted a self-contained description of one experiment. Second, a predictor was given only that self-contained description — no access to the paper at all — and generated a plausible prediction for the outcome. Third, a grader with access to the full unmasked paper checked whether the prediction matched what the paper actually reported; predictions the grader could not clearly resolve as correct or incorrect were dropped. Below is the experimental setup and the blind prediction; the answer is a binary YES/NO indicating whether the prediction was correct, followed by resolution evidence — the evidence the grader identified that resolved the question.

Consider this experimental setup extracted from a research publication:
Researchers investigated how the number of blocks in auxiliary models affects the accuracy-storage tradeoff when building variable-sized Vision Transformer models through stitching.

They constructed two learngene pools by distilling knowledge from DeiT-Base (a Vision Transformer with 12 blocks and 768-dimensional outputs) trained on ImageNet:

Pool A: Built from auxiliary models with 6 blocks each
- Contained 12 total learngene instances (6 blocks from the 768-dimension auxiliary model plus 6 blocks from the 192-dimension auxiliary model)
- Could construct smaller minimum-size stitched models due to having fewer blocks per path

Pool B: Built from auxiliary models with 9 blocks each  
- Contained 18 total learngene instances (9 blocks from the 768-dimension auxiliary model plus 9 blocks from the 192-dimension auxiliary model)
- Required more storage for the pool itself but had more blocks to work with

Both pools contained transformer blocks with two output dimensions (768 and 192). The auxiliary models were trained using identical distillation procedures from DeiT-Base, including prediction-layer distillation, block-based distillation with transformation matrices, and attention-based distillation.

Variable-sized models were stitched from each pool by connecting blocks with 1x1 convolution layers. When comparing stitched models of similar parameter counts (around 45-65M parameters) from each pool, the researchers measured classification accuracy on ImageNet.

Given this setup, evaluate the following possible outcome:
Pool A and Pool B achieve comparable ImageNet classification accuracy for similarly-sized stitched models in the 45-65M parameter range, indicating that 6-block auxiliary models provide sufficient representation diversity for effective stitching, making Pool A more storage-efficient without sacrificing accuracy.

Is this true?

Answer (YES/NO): NO